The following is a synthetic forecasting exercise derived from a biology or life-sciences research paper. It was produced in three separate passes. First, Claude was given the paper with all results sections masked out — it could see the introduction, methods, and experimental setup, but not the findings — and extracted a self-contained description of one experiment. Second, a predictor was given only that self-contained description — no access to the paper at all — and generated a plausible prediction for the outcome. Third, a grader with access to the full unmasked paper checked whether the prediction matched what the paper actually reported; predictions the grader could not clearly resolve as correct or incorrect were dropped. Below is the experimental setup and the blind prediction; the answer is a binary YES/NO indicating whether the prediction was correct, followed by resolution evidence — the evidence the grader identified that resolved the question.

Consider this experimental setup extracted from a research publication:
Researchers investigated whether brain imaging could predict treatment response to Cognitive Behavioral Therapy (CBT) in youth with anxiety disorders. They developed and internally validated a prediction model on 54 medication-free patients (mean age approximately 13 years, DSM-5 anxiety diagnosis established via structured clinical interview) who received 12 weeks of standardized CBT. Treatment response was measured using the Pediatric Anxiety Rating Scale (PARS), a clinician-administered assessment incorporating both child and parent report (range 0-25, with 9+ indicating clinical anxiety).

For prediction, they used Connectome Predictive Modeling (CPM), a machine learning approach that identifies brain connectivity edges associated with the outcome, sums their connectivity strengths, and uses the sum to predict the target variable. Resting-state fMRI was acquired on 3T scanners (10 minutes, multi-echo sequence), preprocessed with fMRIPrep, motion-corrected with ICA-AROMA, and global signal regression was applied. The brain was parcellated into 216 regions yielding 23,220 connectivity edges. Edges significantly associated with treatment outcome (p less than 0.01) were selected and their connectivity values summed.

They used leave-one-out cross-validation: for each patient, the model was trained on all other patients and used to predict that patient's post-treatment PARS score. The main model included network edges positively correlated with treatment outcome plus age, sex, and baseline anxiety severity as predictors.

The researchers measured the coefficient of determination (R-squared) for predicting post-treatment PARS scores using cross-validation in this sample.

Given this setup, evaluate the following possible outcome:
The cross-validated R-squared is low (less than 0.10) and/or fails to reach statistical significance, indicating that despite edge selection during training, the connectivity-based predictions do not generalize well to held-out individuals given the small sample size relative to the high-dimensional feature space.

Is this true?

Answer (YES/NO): YES